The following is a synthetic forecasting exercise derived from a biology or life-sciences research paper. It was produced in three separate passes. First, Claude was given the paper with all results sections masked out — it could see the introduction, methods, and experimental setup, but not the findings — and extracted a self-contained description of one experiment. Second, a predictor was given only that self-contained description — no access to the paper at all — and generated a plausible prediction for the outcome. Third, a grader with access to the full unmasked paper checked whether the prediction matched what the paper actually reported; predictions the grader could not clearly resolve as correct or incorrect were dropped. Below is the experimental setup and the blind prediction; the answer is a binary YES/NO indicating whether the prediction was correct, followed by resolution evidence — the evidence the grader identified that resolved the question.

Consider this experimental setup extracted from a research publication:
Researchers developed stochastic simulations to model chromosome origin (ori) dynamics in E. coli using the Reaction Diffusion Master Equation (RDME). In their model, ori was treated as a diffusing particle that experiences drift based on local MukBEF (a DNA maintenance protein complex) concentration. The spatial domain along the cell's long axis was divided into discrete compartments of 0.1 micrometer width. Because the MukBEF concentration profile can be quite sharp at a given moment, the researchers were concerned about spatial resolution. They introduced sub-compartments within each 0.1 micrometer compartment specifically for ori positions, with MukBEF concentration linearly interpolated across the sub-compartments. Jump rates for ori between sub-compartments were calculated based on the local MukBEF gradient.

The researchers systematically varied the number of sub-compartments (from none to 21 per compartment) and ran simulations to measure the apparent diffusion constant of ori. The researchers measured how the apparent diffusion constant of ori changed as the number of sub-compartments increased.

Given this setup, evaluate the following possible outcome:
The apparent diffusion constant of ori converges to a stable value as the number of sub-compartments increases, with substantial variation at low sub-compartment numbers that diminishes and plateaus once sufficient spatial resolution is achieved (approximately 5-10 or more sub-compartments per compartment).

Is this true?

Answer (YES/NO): YES